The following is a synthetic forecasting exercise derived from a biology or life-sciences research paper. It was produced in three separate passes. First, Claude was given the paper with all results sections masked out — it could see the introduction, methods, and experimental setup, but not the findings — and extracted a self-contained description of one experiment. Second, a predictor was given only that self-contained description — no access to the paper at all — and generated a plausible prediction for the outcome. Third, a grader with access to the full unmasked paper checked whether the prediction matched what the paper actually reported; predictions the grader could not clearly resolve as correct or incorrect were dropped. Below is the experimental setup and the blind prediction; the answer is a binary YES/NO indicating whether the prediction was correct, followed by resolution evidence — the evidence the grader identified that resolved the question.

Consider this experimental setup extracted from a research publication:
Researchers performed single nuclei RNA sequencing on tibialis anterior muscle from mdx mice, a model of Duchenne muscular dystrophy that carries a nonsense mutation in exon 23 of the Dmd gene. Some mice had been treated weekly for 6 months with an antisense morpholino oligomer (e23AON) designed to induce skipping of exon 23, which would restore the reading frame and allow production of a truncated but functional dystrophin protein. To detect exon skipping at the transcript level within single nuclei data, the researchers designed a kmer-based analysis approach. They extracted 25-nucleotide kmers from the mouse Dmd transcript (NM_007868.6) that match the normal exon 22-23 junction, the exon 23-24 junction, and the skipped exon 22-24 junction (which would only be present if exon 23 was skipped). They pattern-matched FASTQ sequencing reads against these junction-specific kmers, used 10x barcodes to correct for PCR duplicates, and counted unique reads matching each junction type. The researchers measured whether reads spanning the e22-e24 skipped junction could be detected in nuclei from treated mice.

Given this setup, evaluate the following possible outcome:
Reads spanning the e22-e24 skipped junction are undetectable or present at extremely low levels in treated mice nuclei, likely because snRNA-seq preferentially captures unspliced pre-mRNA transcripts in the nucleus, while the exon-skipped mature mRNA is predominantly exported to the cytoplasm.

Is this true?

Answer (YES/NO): NO